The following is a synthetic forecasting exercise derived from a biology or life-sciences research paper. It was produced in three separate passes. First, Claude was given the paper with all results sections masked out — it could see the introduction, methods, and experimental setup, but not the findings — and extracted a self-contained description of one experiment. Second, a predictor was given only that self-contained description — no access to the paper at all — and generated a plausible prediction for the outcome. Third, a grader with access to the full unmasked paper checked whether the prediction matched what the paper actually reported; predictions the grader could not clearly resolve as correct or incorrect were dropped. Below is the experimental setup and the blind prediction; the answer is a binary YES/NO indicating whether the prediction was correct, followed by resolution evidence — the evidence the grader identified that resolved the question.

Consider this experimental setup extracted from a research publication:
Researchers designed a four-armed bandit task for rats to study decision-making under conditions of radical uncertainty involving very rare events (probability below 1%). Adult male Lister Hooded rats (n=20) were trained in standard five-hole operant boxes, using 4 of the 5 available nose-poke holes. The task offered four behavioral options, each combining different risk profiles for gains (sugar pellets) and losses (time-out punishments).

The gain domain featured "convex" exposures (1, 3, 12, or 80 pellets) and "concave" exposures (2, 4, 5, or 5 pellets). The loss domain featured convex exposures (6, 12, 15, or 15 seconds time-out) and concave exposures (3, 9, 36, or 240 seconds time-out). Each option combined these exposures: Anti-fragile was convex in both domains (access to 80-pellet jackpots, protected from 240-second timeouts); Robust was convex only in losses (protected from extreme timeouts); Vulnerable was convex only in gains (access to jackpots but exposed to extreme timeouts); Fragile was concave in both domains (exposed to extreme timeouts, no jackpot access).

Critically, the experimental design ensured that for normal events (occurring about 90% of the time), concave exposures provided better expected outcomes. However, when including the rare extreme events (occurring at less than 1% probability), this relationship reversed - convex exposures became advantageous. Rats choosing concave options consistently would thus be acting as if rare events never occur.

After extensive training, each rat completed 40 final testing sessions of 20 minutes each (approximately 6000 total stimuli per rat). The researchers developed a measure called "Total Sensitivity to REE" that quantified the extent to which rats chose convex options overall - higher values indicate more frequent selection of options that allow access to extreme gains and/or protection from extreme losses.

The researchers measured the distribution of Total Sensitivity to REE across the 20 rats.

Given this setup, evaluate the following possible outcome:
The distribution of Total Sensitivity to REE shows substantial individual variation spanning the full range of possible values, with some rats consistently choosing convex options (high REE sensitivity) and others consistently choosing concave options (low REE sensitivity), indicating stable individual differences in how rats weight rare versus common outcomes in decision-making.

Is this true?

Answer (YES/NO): NO